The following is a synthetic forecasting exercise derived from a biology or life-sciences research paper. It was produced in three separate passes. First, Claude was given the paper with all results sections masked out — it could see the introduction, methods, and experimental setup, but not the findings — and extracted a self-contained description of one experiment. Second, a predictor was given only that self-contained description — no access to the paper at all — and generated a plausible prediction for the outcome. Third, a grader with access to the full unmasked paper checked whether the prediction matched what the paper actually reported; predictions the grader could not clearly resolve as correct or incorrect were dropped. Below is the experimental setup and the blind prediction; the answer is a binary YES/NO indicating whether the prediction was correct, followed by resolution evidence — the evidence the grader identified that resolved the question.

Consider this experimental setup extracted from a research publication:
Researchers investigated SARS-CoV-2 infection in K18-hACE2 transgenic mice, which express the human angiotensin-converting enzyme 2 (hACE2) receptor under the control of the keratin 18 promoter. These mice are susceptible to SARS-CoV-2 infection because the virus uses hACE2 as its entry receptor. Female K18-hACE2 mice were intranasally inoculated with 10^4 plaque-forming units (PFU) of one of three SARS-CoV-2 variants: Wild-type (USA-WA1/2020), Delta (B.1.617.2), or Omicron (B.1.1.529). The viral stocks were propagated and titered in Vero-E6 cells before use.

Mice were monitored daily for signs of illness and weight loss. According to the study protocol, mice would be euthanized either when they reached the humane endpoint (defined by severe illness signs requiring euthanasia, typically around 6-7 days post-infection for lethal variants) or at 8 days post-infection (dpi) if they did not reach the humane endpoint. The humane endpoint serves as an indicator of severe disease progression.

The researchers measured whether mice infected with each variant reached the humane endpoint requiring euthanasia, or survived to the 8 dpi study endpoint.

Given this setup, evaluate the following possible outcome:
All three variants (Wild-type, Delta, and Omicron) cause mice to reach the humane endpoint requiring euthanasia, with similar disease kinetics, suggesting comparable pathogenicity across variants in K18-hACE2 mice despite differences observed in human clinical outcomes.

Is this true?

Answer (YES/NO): NO